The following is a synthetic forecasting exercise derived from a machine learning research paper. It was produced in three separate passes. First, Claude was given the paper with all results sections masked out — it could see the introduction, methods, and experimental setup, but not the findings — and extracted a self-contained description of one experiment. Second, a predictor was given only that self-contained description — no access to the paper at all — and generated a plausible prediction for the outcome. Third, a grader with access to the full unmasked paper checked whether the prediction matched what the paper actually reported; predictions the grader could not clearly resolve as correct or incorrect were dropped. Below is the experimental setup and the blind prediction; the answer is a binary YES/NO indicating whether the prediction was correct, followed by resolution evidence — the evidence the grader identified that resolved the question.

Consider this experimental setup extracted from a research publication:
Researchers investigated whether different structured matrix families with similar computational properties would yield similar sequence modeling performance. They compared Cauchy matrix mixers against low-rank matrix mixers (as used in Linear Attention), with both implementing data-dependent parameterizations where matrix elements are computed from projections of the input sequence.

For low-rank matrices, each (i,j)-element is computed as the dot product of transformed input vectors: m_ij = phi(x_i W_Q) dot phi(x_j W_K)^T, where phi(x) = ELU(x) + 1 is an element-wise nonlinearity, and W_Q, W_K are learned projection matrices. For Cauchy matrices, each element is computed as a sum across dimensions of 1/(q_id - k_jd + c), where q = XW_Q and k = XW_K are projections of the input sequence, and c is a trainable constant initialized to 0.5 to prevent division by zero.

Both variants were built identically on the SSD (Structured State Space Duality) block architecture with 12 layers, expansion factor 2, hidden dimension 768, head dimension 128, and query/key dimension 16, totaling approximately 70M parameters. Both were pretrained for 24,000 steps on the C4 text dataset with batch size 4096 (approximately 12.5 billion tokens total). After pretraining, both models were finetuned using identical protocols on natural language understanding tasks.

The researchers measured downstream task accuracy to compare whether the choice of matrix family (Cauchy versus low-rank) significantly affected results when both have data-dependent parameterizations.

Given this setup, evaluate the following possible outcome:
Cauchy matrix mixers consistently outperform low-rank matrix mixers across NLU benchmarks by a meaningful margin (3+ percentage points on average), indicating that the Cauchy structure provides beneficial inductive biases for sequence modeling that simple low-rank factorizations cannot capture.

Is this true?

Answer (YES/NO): NO